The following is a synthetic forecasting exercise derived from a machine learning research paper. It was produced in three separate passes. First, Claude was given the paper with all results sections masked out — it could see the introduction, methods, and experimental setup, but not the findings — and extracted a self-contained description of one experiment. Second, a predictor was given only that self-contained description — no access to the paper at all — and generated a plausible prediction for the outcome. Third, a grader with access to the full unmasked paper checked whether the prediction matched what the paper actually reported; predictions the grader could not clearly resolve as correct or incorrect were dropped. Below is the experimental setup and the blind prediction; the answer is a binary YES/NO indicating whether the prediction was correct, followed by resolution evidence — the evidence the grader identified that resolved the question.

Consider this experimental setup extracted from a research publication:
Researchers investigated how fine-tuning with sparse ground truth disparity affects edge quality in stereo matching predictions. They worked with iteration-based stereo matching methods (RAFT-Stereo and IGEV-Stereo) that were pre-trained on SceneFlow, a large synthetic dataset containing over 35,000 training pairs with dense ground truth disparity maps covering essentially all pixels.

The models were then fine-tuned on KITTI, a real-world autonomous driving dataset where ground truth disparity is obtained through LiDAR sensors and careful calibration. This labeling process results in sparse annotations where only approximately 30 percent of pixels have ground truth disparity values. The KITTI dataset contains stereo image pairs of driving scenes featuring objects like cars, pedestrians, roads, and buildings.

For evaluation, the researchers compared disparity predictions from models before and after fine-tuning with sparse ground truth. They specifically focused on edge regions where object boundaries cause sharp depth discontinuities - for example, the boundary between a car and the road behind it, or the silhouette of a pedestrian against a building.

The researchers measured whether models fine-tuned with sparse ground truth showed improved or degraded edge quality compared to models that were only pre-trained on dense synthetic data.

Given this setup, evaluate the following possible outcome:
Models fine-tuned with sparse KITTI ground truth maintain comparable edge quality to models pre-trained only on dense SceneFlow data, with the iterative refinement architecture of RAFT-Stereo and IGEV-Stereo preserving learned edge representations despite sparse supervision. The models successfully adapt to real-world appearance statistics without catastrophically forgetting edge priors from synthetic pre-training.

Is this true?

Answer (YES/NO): NO